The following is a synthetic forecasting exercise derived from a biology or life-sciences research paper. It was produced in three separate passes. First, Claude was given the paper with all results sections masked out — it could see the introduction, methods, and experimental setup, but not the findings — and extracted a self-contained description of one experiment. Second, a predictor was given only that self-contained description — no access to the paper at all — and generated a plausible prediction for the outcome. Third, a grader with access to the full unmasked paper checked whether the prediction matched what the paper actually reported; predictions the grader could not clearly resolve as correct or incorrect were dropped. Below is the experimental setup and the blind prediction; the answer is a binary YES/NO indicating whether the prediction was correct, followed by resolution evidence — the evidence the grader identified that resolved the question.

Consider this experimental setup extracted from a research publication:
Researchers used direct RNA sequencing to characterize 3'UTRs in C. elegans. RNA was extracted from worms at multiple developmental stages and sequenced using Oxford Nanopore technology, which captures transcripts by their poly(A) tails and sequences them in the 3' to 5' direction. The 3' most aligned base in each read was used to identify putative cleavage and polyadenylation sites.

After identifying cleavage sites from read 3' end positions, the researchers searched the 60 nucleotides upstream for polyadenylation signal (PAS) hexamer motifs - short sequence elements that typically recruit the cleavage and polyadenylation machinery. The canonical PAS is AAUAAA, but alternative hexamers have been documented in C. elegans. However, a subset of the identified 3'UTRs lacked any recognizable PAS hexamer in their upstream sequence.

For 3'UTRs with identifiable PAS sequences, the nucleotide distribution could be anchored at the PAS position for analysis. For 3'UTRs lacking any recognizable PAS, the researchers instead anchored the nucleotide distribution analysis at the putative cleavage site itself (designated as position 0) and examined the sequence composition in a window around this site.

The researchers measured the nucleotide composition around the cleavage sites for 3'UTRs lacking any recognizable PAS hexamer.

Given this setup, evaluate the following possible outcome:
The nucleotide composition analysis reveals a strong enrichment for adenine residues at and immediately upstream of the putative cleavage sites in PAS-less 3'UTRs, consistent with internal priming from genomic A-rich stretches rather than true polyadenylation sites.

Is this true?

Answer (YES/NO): NO